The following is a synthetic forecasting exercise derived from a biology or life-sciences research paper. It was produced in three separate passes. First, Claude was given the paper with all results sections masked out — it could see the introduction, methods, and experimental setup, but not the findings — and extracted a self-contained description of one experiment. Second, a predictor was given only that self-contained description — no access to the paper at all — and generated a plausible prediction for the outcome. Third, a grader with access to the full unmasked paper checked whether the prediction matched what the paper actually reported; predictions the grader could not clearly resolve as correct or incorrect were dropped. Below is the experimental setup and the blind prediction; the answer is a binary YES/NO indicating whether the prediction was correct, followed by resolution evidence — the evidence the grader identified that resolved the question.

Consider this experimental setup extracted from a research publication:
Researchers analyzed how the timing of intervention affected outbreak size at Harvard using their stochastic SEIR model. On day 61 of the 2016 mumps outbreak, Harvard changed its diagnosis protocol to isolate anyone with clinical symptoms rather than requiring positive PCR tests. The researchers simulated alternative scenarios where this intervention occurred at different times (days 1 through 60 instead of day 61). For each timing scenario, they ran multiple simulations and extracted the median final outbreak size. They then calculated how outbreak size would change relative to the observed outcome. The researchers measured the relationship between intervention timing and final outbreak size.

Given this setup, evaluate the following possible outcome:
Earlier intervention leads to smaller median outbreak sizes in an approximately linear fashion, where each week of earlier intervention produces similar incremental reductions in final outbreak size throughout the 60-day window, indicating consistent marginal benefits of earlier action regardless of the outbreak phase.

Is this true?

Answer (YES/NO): YES